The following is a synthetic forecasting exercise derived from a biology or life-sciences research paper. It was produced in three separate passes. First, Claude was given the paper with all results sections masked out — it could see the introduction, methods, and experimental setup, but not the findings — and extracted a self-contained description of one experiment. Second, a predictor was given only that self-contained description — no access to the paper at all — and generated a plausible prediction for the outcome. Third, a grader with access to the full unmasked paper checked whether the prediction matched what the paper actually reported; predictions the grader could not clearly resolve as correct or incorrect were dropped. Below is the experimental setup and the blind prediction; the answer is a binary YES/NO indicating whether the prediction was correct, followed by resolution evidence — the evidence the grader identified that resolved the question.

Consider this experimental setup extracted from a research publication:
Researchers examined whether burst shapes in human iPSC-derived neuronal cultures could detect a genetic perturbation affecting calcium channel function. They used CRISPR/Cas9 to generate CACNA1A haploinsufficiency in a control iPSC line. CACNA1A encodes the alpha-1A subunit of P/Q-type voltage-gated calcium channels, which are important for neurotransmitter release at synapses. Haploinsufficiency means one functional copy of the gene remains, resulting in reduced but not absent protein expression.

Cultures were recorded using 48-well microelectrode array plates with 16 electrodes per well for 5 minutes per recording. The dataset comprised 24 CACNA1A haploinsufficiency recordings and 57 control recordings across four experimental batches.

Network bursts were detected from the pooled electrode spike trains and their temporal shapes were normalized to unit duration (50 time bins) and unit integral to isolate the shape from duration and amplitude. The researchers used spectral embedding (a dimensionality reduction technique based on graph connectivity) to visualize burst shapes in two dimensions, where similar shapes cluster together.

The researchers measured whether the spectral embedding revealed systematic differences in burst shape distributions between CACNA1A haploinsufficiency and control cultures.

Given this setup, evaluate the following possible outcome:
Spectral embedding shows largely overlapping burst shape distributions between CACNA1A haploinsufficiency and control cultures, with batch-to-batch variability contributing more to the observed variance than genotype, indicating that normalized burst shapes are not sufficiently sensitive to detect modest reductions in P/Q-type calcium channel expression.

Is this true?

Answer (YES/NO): NO